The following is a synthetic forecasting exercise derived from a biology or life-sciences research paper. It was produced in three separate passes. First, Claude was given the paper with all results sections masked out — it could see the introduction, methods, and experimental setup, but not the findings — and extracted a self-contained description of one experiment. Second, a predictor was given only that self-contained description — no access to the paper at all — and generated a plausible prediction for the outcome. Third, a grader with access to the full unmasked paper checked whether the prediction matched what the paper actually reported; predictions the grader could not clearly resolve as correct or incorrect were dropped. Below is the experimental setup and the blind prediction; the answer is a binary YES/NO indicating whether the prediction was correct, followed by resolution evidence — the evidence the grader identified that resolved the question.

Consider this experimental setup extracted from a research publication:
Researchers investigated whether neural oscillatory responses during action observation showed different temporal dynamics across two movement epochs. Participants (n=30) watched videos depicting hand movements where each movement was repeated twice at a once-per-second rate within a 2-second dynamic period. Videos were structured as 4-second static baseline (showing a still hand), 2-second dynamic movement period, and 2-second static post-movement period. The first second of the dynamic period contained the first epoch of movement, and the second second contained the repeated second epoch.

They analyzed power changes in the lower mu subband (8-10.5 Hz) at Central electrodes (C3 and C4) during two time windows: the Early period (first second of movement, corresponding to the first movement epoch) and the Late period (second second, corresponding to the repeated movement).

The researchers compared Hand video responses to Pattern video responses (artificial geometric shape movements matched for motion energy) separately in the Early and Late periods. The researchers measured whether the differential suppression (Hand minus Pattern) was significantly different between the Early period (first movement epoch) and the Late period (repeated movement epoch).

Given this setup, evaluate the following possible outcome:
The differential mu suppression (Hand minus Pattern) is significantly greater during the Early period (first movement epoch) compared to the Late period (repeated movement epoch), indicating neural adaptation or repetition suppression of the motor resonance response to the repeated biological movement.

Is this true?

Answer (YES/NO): NO